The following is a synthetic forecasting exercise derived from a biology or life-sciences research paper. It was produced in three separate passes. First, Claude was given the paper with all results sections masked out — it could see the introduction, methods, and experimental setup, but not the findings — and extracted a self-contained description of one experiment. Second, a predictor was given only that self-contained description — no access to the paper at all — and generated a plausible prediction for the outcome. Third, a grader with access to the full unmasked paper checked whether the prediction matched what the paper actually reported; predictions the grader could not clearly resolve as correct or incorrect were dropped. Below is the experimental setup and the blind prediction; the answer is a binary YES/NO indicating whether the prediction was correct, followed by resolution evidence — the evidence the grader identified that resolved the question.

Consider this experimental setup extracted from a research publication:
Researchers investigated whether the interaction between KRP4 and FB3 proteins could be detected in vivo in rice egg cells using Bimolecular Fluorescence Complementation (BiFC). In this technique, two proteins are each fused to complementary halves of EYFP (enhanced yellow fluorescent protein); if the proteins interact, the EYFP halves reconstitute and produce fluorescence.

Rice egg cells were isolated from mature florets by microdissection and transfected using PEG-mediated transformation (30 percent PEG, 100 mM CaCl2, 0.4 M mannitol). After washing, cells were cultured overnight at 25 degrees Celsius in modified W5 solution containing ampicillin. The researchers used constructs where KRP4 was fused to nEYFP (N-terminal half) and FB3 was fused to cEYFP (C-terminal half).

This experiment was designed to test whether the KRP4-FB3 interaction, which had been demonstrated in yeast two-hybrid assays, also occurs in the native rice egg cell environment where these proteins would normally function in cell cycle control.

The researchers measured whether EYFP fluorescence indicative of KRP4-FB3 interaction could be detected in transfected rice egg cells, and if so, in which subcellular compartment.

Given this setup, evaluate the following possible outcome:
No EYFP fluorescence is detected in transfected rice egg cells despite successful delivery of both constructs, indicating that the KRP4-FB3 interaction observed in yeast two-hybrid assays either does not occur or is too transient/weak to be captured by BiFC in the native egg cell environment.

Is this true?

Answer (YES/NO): NO